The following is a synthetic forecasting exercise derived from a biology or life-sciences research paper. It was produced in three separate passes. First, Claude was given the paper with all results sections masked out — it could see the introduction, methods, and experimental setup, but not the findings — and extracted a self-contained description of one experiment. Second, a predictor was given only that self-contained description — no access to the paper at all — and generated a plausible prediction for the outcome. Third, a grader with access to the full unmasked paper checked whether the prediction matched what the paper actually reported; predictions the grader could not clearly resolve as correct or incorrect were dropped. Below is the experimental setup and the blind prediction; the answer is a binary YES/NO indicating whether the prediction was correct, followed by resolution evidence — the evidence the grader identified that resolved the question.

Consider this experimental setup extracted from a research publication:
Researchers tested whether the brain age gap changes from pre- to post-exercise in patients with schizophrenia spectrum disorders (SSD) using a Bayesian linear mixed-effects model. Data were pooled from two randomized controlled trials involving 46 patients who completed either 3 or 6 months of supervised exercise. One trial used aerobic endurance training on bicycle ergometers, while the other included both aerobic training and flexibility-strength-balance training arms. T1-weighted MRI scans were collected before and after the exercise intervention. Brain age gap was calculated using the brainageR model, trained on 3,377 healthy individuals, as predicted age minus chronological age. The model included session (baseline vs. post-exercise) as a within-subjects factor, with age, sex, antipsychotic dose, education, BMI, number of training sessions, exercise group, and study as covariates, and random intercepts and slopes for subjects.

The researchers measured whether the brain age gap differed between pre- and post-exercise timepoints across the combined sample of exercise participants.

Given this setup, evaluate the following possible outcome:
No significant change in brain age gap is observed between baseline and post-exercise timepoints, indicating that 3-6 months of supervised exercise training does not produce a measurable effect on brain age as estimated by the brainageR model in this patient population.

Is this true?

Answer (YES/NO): YES